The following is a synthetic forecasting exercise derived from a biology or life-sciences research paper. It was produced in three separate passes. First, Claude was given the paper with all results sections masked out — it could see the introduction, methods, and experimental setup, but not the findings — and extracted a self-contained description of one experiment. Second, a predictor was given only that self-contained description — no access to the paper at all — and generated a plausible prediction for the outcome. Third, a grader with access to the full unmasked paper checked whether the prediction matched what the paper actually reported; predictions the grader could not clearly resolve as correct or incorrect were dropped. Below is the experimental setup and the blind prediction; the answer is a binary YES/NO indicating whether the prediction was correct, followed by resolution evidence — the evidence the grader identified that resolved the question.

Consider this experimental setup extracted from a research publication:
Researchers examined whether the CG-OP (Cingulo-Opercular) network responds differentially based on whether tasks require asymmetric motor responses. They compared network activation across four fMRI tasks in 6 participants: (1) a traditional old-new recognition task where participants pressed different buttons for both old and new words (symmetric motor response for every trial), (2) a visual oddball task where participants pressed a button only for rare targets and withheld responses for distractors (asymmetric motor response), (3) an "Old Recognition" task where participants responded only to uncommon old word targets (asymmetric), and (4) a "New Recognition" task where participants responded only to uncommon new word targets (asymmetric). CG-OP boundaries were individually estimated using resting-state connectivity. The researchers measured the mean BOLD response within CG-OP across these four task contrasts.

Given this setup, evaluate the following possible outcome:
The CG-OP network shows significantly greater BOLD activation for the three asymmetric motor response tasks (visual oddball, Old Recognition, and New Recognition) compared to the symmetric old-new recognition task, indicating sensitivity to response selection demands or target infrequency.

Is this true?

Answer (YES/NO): YES